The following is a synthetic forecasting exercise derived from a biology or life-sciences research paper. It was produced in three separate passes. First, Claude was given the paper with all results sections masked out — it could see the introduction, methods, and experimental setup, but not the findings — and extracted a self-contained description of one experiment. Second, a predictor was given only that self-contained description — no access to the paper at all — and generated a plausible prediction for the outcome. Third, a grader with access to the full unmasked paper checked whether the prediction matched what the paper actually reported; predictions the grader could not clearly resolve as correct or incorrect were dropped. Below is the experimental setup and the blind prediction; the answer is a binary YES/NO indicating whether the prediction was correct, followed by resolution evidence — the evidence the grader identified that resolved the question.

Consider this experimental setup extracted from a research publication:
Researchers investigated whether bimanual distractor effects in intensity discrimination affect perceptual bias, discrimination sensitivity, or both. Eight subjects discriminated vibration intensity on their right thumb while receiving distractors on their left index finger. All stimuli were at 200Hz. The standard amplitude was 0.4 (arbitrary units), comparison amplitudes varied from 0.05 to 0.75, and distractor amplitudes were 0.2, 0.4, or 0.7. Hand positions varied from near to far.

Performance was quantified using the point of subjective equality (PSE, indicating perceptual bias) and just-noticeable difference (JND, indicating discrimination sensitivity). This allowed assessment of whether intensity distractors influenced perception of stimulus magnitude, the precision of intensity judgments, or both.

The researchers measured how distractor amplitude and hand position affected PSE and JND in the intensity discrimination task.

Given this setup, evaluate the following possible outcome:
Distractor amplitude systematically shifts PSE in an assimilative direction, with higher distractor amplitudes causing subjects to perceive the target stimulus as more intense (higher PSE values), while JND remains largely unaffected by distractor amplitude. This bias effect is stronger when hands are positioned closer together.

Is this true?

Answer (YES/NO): NO